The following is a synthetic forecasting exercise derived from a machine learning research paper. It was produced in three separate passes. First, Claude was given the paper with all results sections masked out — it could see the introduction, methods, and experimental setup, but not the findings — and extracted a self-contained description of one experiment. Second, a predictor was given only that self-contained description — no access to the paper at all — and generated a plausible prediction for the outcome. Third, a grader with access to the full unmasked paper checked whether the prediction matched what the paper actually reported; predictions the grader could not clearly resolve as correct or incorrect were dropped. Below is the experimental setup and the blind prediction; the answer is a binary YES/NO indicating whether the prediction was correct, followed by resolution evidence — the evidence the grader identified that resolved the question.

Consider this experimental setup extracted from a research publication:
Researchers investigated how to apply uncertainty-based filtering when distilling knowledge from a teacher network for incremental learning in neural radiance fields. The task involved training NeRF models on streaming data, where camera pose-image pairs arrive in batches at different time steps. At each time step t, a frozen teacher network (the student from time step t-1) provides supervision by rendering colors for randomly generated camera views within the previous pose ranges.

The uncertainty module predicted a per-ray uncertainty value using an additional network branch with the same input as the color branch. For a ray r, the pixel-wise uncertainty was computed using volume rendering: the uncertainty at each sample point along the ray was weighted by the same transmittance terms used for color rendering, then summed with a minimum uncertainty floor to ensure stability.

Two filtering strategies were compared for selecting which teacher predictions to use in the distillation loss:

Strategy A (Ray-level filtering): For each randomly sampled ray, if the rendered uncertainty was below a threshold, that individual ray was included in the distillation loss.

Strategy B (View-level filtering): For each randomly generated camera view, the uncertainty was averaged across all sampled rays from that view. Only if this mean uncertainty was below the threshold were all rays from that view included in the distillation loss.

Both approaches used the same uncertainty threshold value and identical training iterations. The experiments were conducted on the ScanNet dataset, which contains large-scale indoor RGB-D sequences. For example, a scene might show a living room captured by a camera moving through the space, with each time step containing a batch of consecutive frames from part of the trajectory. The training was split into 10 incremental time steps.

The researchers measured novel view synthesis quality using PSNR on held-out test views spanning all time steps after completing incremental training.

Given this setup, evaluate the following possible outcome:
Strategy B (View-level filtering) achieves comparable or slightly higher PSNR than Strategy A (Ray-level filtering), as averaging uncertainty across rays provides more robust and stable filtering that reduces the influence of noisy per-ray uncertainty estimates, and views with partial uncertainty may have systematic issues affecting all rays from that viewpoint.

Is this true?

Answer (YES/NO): YES